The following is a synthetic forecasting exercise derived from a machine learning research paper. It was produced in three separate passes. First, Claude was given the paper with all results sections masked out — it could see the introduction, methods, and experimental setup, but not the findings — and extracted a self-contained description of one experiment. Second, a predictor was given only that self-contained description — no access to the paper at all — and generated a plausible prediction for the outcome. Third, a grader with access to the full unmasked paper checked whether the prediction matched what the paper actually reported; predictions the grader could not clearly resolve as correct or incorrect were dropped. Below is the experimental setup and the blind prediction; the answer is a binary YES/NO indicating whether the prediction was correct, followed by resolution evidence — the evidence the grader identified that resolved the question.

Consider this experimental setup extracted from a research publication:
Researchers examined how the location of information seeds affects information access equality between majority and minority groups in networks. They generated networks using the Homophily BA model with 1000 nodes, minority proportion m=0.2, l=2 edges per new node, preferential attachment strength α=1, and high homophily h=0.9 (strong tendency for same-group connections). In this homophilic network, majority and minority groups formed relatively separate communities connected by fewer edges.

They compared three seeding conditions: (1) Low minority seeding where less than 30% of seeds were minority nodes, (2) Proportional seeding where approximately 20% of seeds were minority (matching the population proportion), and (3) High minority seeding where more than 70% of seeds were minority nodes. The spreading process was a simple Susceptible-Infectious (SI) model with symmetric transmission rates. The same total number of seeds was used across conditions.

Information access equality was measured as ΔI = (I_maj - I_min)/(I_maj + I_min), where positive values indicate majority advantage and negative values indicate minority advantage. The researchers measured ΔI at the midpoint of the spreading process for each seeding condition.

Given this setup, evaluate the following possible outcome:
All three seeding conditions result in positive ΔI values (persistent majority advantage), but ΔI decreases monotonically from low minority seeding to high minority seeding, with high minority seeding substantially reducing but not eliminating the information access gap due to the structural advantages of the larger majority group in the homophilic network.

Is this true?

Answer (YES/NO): NO